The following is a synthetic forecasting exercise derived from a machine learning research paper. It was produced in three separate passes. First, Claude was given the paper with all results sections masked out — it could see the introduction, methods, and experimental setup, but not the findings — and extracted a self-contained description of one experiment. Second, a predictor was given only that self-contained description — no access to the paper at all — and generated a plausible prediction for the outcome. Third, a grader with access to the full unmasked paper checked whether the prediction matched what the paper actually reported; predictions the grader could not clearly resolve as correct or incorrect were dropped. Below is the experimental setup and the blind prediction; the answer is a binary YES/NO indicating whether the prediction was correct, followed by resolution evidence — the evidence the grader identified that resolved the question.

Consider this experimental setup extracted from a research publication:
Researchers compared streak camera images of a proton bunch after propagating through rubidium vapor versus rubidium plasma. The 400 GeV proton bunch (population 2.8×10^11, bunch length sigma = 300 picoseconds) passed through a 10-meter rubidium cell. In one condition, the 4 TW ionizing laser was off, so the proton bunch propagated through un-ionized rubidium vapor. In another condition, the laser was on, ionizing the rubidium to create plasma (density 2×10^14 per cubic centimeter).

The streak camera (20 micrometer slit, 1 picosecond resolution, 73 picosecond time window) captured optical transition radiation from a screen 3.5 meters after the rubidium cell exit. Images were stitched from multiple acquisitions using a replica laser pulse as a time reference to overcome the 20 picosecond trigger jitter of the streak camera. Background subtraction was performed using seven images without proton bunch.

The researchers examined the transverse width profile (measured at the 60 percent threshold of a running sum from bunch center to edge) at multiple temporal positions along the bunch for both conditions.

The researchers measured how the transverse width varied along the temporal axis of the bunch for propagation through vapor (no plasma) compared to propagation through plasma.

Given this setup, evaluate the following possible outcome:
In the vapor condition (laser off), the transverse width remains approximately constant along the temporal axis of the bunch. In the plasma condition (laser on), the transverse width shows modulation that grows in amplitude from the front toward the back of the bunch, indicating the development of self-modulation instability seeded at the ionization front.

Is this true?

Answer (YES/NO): YES